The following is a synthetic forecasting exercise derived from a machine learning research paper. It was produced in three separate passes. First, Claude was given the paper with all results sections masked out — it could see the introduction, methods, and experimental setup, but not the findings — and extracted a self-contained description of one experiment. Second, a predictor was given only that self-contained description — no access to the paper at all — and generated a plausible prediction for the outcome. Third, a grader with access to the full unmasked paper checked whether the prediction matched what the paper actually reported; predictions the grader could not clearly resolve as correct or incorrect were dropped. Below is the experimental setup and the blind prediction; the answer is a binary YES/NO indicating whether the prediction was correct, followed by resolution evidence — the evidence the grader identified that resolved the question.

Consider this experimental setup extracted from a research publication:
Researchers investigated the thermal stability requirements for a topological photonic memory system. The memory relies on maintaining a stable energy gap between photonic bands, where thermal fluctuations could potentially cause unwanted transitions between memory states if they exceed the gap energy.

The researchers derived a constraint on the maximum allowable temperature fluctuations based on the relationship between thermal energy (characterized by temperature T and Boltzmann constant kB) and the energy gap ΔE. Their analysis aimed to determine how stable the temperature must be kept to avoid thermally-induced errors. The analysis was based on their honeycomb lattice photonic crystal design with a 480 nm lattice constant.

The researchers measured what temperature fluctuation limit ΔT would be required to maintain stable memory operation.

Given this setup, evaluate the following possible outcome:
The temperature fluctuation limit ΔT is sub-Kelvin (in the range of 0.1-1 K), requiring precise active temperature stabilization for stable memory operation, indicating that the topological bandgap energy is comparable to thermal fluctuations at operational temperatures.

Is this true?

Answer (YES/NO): NO